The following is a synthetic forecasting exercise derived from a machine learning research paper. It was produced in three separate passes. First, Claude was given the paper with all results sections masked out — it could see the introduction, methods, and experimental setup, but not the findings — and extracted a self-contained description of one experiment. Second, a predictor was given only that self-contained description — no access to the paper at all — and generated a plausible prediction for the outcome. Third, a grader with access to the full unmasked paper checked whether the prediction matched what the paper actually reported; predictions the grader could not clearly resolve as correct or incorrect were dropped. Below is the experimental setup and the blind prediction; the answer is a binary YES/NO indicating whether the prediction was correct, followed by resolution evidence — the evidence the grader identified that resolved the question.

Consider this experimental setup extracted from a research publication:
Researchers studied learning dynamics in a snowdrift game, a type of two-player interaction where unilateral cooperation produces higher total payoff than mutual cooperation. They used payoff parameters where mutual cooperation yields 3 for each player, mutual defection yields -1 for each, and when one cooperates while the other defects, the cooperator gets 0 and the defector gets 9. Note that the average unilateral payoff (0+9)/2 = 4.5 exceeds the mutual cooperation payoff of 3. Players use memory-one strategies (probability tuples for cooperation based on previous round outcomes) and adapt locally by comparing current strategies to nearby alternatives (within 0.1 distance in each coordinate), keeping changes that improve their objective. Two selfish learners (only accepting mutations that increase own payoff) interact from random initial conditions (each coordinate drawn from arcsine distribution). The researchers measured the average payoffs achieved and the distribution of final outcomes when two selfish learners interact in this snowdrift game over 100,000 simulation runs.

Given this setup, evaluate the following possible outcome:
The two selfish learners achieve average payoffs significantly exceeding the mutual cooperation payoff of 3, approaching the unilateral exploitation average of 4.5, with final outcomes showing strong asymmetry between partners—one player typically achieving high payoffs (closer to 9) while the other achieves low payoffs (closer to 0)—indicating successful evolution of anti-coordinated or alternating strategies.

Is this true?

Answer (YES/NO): YES